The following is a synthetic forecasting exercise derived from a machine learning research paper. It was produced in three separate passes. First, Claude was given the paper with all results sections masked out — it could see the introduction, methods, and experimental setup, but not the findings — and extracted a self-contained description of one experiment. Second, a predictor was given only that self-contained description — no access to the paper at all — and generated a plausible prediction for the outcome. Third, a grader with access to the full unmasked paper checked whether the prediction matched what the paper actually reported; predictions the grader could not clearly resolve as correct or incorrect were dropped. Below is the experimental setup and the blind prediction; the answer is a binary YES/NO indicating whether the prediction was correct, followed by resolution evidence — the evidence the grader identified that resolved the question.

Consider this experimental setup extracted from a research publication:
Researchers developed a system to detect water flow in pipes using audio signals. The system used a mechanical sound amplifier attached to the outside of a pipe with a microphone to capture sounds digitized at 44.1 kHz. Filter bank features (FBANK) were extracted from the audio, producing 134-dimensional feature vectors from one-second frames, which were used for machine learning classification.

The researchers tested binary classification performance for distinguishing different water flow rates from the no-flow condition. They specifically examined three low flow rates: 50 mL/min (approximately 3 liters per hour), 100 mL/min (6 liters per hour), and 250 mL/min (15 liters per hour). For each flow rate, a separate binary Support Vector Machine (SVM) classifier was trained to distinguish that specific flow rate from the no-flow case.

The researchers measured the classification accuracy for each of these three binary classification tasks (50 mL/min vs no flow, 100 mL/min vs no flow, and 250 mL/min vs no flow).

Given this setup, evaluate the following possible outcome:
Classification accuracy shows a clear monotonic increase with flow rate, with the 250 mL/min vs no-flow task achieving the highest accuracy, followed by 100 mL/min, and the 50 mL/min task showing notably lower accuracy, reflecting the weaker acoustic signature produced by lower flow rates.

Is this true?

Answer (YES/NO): YES